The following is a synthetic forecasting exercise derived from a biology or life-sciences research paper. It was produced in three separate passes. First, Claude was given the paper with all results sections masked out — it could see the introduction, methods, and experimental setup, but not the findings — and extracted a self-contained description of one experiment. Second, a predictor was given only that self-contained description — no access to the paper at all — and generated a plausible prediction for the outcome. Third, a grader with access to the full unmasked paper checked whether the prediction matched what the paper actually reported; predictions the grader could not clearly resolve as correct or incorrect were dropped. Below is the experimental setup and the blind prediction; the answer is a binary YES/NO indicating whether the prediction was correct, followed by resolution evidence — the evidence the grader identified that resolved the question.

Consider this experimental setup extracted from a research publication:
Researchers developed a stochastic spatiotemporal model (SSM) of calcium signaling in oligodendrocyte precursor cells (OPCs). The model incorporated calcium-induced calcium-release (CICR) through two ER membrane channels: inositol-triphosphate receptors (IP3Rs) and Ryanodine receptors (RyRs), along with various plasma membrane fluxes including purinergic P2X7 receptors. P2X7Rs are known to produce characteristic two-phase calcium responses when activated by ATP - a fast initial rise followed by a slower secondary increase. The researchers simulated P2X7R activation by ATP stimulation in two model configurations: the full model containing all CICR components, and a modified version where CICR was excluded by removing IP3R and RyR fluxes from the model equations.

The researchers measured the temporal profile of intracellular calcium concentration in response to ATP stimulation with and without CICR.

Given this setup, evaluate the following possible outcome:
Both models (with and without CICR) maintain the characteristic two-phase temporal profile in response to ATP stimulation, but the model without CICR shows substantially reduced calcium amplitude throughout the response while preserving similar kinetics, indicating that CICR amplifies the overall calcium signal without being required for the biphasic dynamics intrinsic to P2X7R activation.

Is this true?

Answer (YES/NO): NO